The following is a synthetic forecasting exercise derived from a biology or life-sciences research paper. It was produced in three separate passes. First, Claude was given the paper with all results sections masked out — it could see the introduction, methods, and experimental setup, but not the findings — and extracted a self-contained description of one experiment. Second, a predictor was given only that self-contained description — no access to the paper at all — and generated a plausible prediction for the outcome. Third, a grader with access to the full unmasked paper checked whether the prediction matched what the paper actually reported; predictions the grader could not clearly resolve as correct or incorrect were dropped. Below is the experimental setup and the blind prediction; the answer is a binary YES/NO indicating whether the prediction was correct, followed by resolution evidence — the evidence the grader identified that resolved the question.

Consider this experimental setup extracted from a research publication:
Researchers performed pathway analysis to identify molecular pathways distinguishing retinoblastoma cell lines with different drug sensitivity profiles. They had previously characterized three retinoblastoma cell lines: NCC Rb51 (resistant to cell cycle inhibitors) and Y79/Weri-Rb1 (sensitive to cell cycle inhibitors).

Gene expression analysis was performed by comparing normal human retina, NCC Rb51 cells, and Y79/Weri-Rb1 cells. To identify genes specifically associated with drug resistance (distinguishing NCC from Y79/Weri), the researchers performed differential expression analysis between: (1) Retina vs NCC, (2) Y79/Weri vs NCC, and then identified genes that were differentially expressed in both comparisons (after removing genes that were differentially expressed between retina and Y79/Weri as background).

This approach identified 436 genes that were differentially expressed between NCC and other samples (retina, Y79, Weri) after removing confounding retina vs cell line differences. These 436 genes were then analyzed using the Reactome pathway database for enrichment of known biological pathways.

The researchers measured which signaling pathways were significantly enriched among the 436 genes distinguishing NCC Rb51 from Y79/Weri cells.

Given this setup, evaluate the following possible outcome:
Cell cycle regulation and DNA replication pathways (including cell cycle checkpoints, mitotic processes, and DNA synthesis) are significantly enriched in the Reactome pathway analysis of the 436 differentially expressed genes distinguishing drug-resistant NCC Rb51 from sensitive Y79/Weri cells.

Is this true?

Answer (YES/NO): NO